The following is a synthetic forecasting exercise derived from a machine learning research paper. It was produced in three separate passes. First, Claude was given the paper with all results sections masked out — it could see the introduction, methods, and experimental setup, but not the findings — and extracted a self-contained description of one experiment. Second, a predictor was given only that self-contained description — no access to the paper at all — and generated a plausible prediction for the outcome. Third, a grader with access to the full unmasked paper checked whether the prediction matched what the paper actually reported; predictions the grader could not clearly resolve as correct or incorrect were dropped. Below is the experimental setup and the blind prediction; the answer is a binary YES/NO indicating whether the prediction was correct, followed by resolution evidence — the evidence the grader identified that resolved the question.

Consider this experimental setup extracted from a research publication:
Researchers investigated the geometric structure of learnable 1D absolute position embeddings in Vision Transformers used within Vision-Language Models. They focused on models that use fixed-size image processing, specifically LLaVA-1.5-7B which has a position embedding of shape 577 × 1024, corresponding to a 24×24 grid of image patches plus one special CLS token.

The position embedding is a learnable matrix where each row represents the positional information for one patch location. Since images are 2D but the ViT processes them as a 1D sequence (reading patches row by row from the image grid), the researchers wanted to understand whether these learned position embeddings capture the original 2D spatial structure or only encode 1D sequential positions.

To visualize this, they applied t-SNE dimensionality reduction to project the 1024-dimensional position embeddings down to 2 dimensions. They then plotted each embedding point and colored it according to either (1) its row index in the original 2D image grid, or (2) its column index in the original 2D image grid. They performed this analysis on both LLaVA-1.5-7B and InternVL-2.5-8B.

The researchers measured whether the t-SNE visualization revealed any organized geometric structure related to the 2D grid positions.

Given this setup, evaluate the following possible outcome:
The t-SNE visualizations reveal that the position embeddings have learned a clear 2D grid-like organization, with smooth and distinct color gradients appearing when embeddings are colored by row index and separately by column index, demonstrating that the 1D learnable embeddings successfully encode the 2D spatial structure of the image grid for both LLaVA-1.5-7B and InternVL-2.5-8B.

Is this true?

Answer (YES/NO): YES